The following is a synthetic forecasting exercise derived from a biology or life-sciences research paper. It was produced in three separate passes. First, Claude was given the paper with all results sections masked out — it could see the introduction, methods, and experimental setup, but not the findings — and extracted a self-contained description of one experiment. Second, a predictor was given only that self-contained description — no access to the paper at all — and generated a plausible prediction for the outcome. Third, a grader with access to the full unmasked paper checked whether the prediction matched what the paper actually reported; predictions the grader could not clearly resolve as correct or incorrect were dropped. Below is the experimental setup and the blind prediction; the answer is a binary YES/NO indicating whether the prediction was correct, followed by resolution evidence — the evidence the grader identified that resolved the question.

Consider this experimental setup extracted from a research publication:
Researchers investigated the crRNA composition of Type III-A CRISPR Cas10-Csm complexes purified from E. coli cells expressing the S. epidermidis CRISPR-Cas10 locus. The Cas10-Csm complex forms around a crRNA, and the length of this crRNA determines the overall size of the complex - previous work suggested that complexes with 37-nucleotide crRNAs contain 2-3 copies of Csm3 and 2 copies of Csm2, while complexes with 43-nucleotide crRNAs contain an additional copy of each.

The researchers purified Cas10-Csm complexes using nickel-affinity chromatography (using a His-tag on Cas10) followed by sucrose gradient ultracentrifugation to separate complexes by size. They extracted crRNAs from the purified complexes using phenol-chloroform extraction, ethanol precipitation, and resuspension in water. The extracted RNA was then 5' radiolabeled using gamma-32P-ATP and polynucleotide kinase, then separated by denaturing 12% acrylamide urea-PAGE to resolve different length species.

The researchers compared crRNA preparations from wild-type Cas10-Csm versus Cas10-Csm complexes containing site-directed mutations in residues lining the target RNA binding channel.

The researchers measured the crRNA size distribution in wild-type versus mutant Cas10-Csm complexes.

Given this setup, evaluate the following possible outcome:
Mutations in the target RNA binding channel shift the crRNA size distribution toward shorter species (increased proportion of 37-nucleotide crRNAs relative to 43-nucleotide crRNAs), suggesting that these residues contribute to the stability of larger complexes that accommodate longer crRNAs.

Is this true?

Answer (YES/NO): NO